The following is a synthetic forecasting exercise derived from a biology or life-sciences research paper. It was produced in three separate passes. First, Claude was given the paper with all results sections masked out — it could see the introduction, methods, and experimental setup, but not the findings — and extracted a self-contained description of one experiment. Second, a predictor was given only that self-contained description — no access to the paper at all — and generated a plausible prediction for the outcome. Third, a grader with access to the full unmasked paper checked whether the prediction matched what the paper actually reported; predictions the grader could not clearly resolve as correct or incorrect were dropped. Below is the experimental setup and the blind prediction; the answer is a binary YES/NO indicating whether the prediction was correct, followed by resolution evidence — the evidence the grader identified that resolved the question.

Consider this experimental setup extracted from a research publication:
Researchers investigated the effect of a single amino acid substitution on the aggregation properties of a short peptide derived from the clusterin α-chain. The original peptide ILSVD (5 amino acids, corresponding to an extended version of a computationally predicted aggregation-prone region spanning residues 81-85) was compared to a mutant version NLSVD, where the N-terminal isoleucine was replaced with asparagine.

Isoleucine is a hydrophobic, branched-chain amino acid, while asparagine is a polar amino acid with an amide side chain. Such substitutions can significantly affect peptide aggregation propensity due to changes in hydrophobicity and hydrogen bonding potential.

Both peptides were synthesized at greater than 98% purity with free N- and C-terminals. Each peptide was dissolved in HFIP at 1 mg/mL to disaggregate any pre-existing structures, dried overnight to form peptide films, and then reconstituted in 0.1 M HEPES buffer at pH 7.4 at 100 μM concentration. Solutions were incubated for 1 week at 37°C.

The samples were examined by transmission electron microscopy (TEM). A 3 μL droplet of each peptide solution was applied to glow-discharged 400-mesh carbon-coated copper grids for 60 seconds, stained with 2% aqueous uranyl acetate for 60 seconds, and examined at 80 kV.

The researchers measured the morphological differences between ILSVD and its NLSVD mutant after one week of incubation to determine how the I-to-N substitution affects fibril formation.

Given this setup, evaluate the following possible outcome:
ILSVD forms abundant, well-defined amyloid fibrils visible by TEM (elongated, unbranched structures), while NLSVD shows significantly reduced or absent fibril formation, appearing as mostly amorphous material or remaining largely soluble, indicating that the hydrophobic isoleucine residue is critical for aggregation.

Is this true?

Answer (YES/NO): YES